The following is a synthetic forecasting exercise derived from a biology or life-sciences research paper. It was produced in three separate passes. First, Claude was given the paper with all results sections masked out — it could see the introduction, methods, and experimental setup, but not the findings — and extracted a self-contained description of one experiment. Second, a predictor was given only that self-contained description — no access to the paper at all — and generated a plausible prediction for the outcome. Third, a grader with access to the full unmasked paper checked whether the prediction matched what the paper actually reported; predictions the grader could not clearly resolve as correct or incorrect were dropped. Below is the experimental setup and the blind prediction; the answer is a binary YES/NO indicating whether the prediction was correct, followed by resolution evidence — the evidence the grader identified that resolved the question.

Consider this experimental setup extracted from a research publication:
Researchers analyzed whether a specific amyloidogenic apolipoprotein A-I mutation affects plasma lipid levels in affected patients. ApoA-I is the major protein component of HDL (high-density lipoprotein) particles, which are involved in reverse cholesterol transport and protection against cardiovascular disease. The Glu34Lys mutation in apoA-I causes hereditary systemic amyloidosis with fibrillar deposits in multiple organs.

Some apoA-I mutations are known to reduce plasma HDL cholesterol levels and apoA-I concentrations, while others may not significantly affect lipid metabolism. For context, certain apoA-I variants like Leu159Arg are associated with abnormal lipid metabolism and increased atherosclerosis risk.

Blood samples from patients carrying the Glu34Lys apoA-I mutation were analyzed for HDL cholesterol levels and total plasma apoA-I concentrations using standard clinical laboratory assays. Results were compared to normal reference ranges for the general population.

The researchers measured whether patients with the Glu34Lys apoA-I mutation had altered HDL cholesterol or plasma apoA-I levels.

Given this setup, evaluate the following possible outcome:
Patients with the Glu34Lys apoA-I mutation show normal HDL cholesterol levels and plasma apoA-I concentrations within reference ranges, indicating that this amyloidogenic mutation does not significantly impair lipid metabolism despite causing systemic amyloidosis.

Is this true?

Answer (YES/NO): YES